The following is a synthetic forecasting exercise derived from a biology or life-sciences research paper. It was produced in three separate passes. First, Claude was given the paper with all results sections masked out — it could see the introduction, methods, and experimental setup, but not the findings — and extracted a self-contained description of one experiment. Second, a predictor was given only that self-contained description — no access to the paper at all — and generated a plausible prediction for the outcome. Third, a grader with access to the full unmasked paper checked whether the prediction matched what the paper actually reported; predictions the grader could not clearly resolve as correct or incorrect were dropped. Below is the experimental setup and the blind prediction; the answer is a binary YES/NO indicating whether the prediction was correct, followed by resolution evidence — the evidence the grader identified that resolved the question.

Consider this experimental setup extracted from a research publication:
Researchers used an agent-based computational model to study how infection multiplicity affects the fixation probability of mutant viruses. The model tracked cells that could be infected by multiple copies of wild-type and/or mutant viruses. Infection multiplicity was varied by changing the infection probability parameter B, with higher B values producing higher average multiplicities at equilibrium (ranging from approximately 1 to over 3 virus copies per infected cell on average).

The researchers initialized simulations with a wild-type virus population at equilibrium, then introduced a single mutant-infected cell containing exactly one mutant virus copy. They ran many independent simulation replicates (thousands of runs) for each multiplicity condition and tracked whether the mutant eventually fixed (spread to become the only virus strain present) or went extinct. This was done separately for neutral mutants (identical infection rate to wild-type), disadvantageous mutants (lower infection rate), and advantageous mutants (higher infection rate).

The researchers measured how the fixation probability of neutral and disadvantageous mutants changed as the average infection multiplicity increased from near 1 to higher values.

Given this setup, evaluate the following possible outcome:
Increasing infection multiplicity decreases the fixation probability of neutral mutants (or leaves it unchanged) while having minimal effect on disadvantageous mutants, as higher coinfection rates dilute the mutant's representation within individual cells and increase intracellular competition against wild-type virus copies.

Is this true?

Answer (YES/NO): NO